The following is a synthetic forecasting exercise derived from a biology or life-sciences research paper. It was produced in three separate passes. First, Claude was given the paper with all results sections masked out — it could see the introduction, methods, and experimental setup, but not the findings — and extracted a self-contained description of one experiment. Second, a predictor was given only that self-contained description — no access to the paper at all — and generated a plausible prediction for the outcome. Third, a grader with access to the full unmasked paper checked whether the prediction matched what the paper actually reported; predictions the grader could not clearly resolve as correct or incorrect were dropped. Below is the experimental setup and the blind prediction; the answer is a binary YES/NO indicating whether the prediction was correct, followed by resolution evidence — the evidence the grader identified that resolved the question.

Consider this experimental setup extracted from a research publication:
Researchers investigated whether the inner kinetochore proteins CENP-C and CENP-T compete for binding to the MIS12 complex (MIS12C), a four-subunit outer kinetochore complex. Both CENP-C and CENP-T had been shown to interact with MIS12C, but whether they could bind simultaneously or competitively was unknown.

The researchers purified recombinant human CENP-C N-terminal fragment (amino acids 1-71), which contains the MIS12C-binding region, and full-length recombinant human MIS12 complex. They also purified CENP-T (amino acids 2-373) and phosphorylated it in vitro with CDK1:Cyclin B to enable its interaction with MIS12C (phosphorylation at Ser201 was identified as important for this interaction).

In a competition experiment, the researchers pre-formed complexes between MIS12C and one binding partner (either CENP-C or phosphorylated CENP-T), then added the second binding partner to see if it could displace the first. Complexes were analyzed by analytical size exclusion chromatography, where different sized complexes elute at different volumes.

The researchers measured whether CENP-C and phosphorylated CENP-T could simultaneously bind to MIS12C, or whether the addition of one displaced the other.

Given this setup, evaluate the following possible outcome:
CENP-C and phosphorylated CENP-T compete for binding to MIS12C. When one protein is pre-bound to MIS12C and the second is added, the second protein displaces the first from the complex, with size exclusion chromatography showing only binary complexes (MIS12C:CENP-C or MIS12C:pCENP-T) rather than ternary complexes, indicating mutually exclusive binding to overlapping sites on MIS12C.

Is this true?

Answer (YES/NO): YES